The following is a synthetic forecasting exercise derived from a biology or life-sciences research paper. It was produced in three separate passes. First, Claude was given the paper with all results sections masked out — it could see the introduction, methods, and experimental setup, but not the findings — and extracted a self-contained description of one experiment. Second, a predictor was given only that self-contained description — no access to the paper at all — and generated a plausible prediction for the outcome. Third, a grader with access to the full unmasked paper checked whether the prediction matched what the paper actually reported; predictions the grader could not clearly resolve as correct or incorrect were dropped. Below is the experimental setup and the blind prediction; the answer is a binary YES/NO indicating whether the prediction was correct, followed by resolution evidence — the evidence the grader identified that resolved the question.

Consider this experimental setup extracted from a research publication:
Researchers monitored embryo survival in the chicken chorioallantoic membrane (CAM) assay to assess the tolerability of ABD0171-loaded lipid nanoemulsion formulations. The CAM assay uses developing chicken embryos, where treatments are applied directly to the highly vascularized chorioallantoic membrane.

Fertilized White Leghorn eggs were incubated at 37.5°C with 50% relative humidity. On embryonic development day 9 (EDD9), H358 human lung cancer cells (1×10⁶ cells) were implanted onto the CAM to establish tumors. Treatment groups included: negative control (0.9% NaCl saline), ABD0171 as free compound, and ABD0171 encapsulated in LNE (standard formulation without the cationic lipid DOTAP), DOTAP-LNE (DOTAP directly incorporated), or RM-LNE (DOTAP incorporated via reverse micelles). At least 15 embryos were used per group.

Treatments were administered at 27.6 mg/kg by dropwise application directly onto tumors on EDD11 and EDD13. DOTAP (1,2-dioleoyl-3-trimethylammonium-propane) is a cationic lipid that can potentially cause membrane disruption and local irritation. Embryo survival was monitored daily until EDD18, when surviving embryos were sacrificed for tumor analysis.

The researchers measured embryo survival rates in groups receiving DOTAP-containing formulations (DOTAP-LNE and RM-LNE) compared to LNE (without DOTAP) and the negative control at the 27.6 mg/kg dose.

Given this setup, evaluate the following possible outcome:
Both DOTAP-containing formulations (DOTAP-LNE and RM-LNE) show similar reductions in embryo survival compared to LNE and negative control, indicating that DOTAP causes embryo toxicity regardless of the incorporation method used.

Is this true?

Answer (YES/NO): NO